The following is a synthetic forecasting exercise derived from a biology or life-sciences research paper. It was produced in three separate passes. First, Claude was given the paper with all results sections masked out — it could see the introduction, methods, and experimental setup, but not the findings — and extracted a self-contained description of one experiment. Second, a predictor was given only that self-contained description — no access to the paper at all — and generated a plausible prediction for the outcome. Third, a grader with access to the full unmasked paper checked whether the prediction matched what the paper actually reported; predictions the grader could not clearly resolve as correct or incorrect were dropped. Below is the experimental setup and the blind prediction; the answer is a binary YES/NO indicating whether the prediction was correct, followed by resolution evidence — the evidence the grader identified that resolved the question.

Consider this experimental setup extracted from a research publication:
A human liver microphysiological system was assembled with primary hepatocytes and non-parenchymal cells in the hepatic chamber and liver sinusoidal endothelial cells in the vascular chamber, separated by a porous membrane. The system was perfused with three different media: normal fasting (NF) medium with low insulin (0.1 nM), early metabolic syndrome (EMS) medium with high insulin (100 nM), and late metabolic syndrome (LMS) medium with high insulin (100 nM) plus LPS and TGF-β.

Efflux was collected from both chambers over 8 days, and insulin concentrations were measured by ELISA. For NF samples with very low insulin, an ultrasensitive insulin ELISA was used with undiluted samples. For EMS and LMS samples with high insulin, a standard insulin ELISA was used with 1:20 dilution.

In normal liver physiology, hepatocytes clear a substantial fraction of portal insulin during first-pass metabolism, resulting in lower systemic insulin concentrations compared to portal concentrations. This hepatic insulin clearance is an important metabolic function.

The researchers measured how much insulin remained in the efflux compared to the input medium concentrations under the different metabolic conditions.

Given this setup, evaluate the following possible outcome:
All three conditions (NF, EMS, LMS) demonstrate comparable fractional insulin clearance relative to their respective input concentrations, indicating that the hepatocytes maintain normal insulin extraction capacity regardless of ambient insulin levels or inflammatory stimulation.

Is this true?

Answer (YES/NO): NO